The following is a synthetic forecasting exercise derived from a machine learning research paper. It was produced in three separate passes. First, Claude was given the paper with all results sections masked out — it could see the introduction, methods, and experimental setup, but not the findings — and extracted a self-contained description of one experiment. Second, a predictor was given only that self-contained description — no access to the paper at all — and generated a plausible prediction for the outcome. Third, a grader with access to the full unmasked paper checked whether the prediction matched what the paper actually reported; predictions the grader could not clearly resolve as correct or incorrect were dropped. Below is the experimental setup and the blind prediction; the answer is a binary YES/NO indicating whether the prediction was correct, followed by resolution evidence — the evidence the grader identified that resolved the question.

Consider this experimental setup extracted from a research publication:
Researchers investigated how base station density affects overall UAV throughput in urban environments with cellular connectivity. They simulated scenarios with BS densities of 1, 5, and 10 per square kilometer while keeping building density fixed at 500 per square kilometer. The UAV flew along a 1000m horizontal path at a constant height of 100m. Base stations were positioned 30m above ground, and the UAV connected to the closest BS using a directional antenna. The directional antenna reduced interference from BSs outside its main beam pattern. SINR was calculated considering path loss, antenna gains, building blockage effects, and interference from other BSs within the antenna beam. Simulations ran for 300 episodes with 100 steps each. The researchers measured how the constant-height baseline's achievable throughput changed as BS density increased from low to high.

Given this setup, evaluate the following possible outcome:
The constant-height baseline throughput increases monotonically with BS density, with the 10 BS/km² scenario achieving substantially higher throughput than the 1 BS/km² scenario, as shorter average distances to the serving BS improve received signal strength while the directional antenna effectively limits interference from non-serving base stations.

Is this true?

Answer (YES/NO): NO